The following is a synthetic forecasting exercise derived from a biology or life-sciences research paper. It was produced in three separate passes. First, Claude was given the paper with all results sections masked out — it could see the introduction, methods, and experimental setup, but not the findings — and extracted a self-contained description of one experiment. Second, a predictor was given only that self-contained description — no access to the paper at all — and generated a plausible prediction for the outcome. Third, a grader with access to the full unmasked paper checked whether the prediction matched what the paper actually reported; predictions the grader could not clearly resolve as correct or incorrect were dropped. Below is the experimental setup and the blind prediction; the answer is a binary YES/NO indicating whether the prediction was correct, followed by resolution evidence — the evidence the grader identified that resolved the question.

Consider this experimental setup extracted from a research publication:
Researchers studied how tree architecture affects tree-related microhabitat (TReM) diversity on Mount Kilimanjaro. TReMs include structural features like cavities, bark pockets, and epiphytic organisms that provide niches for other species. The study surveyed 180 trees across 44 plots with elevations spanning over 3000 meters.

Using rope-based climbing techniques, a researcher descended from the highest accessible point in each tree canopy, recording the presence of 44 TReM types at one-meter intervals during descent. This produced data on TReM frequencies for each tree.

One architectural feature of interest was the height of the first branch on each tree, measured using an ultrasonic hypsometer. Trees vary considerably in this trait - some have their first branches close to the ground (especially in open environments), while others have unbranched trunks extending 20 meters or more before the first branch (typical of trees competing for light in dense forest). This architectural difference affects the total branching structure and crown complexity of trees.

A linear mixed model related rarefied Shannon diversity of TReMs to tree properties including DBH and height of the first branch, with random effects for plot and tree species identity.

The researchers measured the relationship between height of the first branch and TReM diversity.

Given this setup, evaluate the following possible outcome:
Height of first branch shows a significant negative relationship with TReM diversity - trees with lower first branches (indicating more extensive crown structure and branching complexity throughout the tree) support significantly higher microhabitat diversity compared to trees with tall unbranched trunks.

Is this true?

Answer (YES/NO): YES